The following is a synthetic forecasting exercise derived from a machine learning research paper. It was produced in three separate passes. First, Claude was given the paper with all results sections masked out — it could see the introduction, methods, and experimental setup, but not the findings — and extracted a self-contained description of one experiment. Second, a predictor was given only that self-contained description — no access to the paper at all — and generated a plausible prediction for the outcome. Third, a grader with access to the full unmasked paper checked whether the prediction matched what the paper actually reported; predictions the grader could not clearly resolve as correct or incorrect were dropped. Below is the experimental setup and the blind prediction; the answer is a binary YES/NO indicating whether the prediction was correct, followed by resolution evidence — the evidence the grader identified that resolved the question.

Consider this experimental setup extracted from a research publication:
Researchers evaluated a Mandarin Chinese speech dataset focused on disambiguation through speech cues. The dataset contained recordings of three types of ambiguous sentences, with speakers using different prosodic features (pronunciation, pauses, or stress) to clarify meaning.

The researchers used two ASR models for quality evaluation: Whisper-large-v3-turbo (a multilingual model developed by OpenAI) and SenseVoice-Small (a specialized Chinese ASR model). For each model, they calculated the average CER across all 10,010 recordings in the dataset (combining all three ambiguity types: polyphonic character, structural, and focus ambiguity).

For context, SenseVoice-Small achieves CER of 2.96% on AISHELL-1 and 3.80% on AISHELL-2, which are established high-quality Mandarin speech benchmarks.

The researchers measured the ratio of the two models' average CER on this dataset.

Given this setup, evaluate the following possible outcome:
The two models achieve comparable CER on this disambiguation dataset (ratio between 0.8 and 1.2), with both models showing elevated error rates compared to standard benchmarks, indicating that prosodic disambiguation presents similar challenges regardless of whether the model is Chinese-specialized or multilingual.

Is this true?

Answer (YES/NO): NO